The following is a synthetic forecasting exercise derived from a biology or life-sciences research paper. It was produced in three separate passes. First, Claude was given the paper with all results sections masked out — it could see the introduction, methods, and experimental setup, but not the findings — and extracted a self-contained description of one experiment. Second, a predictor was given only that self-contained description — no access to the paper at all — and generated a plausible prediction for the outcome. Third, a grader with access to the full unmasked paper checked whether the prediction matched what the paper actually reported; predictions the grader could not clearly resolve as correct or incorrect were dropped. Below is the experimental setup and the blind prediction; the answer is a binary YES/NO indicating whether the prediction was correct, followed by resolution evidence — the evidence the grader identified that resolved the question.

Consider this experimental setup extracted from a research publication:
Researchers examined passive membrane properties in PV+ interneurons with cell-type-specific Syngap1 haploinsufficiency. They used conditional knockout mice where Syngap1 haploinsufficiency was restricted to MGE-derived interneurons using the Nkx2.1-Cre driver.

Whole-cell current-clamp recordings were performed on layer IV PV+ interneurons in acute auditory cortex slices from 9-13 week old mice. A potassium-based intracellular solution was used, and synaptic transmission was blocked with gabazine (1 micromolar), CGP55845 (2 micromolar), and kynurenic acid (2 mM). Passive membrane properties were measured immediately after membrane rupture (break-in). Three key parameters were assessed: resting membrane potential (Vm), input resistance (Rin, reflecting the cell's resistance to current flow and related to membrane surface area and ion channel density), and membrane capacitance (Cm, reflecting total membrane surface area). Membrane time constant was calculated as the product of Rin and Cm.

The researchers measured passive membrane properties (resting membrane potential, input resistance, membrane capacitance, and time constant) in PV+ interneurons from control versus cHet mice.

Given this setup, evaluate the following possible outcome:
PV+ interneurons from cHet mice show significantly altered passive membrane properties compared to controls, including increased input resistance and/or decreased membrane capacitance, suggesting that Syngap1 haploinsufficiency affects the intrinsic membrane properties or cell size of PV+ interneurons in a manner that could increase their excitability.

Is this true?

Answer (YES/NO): NO